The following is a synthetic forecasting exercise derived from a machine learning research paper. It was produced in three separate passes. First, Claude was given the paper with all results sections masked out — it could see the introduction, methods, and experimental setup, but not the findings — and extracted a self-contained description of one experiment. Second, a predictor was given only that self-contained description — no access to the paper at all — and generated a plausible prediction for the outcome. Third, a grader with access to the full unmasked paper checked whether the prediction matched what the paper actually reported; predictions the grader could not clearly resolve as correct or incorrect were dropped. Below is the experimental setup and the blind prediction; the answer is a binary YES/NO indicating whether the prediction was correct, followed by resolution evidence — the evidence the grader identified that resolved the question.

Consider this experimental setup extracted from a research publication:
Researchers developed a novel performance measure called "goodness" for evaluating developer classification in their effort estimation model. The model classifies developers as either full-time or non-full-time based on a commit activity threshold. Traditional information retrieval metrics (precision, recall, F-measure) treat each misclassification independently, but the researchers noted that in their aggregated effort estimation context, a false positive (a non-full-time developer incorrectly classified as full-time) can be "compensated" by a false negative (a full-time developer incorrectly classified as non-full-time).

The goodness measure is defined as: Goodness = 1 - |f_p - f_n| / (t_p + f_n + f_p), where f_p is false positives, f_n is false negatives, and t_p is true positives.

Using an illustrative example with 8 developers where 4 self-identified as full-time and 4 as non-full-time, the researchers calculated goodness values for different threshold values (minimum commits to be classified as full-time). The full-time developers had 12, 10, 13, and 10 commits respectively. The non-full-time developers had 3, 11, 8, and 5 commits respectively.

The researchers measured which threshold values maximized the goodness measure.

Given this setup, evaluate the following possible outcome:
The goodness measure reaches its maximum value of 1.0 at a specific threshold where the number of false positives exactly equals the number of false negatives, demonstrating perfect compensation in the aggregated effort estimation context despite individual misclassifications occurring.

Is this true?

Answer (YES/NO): NO